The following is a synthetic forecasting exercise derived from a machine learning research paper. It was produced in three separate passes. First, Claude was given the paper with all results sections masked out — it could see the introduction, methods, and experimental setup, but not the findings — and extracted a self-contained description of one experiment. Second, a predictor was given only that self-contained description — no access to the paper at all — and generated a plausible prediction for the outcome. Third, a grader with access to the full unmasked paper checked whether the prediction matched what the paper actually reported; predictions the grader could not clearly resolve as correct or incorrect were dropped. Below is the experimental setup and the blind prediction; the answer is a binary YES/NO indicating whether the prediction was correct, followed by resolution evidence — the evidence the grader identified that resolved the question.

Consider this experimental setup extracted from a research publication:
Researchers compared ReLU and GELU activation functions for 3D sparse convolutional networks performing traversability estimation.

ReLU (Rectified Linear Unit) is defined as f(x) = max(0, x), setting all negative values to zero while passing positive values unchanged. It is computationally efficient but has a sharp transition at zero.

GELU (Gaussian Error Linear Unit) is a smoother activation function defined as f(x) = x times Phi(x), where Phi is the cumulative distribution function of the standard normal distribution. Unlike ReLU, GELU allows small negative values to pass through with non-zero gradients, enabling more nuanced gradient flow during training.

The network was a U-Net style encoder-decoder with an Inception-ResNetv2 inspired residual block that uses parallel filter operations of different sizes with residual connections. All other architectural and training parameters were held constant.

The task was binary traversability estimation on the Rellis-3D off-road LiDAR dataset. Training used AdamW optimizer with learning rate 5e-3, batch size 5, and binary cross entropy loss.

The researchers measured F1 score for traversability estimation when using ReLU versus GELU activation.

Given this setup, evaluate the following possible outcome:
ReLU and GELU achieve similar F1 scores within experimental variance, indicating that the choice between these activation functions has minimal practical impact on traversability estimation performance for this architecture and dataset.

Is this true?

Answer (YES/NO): NO